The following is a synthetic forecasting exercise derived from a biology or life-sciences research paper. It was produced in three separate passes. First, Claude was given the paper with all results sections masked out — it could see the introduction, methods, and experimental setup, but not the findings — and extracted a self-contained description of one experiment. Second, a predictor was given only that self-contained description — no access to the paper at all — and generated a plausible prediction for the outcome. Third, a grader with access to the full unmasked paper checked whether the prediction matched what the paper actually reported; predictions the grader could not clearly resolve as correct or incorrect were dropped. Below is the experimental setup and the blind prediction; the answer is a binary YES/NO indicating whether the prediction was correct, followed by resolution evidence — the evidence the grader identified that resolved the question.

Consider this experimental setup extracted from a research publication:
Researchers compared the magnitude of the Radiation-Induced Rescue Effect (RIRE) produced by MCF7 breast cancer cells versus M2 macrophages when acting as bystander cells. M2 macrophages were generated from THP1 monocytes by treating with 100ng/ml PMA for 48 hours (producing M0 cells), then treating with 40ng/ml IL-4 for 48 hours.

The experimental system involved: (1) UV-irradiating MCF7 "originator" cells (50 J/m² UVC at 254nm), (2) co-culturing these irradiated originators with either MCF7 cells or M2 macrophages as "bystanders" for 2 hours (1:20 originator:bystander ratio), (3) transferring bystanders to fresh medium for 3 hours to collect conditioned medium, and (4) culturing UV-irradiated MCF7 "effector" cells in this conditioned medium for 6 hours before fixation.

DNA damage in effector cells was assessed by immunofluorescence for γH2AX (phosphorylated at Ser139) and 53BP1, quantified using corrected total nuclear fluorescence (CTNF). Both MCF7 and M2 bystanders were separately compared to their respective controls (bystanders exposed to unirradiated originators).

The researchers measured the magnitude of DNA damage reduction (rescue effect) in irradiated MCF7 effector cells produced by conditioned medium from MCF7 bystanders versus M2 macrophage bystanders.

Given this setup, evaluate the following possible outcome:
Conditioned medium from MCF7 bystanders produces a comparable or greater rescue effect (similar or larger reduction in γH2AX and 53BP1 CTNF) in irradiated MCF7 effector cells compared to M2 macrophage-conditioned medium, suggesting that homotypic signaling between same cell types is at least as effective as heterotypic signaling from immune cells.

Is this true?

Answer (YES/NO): NO